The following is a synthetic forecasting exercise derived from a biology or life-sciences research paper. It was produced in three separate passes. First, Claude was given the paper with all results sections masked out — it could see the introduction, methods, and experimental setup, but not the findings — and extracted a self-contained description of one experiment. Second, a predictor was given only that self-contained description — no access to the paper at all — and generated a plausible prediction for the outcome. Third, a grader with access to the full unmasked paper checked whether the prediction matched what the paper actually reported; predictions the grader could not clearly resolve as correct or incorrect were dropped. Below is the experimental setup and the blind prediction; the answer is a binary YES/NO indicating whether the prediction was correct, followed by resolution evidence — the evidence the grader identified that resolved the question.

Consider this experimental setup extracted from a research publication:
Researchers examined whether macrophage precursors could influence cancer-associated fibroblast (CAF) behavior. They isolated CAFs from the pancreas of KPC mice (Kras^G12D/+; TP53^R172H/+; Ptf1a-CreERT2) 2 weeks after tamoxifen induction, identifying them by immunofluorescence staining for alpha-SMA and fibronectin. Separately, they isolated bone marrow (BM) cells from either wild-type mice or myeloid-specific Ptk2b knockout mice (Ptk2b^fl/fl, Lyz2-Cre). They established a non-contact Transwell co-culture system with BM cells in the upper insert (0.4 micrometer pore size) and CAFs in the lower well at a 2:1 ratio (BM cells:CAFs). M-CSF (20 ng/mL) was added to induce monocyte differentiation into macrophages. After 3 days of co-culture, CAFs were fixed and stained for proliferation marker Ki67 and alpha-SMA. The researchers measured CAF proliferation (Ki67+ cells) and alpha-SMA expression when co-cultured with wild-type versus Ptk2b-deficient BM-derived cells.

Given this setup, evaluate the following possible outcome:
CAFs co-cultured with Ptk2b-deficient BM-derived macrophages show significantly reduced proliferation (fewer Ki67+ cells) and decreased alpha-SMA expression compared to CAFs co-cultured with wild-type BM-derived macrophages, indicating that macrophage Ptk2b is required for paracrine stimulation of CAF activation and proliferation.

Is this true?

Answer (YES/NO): YES